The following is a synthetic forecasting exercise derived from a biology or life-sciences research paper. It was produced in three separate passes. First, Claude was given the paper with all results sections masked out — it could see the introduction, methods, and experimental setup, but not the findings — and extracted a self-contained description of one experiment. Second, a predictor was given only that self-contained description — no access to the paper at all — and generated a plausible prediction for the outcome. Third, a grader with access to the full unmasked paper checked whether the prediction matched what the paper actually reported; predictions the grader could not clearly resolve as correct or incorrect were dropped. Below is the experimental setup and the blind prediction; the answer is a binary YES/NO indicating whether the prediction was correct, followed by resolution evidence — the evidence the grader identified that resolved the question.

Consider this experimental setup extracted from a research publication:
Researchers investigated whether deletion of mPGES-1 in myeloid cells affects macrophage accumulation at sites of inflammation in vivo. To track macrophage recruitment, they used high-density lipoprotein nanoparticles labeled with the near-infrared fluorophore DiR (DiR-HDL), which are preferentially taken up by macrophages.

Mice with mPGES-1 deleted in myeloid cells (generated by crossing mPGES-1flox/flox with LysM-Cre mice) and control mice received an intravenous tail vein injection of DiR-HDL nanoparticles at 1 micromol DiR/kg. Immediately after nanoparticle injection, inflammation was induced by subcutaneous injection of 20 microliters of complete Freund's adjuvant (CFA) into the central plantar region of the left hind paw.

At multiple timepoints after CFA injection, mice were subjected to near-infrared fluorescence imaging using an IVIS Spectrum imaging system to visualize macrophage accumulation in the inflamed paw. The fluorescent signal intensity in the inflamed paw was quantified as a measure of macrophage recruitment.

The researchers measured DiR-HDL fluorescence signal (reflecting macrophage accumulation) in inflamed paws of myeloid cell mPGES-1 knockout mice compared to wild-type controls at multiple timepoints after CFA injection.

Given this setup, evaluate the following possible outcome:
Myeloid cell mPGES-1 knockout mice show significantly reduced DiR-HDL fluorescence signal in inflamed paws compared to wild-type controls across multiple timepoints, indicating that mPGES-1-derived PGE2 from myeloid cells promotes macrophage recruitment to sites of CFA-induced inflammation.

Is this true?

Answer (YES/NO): NO